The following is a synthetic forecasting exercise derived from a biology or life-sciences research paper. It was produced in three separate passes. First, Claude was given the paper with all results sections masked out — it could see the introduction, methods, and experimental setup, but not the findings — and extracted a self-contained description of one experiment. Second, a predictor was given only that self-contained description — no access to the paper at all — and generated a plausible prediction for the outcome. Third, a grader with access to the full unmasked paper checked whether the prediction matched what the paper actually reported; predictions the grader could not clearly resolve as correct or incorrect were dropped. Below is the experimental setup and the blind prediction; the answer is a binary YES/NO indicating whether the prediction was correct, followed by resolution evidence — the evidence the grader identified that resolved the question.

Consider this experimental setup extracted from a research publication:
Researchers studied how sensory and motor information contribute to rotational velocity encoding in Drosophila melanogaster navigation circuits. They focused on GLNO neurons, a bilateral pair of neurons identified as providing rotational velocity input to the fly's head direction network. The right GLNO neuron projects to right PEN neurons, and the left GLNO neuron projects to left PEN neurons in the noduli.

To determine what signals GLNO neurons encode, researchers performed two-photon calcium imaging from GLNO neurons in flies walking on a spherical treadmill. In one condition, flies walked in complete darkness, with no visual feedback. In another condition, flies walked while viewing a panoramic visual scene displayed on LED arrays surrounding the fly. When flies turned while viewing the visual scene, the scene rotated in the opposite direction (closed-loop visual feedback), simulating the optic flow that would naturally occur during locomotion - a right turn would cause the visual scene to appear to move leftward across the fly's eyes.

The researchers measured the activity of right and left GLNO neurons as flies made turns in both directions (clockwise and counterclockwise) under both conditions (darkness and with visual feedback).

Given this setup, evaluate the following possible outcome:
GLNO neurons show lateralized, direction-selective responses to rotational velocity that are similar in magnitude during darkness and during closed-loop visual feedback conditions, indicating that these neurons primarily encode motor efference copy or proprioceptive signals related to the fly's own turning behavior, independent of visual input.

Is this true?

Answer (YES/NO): YES